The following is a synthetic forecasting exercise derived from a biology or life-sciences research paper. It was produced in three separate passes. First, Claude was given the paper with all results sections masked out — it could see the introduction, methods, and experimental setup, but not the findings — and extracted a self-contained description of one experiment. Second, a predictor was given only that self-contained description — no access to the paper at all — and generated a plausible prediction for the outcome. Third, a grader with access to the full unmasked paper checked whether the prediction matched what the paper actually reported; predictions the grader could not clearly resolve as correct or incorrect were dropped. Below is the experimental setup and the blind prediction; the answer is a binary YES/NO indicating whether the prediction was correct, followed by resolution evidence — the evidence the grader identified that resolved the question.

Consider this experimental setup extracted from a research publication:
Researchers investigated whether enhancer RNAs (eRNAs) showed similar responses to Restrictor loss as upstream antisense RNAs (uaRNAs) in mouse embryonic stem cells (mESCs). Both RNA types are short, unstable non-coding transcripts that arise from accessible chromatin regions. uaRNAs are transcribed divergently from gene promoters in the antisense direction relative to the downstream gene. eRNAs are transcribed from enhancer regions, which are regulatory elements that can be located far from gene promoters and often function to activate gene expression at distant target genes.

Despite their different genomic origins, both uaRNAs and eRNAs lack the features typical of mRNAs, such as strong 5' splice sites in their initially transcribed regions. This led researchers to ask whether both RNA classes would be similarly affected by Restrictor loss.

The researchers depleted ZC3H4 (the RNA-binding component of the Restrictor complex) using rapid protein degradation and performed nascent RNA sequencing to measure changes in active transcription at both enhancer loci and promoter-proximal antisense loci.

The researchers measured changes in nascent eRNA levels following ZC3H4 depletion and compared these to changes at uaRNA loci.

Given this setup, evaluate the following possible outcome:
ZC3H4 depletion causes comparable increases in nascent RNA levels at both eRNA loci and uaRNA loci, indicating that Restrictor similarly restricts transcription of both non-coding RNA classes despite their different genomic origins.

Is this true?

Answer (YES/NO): YES